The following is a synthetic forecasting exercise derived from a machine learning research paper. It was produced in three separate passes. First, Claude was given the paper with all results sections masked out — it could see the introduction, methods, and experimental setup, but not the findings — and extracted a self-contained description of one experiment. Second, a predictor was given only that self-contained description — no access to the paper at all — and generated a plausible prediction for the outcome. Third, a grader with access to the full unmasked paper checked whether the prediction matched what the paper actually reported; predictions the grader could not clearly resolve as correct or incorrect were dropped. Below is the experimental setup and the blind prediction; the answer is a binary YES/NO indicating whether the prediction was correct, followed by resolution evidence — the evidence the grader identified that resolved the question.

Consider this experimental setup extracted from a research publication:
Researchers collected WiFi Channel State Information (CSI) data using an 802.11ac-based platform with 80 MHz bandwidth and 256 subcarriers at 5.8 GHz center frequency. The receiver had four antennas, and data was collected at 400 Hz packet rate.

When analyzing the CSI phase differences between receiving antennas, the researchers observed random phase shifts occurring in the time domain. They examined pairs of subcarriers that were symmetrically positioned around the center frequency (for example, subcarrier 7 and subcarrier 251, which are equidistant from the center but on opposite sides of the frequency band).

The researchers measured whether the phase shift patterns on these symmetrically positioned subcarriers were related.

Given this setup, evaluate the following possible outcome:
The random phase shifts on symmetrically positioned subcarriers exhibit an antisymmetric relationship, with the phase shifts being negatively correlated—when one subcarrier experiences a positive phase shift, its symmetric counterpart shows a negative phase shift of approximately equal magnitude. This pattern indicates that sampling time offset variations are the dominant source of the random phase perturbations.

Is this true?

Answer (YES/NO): NO